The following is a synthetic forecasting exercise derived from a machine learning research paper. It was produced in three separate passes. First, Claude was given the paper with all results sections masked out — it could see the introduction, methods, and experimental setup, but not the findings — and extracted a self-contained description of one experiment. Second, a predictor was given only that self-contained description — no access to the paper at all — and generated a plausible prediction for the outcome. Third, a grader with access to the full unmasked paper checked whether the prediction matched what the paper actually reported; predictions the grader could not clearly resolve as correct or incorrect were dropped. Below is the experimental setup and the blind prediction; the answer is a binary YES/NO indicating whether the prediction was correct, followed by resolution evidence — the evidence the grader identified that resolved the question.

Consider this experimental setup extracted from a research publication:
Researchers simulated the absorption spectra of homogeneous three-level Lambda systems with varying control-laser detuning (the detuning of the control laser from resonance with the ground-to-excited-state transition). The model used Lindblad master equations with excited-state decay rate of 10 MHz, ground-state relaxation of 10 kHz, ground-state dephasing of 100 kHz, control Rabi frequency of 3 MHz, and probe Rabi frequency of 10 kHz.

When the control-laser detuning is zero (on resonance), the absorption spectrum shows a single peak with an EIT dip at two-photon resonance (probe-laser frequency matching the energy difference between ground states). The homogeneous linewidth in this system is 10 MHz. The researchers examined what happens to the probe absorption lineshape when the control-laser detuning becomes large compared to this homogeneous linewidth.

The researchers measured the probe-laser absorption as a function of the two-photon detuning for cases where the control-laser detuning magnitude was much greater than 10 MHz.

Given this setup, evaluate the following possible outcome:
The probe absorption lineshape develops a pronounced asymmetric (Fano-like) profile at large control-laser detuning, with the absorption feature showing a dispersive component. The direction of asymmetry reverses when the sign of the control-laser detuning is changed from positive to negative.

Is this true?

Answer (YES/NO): NO